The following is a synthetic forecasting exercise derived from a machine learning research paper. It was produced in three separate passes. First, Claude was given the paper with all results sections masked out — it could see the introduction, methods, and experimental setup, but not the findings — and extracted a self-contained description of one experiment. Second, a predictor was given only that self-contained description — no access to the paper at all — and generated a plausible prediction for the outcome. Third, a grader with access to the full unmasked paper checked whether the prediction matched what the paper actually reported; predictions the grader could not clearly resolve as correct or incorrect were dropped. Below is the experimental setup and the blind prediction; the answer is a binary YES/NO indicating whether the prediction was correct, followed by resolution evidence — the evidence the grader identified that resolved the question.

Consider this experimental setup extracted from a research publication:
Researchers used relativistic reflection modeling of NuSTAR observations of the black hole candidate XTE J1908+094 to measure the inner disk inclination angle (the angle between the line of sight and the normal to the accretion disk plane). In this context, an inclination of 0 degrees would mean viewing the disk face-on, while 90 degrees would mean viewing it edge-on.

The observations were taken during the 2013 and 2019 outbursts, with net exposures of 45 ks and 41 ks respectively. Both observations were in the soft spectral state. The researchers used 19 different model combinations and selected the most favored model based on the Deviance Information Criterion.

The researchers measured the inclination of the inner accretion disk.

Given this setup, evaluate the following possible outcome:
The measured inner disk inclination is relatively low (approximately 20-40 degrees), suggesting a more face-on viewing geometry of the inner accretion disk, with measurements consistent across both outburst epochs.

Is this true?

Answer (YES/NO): YES